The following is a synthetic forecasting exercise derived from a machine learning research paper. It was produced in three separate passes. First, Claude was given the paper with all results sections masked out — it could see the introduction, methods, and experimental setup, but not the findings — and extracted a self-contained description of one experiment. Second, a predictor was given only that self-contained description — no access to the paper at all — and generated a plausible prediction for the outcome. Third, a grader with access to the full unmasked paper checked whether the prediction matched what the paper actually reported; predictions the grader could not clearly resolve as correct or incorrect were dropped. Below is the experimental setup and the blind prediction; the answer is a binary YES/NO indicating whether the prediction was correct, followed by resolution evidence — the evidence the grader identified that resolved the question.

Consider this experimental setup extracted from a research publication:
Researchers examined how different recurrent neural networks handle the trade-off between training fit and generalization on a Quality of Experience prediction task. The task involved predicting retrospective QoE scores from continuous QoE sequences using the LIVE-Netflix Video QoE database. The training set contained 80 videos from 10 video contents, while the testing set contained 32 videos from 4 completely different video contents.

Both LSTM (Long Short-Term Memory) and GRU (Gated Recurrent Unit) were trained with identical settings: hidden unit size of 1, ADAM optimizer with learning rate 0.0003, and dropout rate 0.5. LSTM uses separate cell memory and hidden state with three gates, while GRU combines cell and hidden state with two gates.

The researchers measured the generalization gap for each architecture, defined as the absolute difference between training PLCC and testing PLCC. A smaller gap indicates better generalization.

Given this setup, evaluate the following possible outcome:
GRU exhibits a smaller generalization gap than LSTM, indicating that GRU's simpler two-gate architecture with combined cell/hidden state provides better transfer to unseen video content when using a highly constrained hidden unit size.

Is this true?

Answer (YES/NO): NO